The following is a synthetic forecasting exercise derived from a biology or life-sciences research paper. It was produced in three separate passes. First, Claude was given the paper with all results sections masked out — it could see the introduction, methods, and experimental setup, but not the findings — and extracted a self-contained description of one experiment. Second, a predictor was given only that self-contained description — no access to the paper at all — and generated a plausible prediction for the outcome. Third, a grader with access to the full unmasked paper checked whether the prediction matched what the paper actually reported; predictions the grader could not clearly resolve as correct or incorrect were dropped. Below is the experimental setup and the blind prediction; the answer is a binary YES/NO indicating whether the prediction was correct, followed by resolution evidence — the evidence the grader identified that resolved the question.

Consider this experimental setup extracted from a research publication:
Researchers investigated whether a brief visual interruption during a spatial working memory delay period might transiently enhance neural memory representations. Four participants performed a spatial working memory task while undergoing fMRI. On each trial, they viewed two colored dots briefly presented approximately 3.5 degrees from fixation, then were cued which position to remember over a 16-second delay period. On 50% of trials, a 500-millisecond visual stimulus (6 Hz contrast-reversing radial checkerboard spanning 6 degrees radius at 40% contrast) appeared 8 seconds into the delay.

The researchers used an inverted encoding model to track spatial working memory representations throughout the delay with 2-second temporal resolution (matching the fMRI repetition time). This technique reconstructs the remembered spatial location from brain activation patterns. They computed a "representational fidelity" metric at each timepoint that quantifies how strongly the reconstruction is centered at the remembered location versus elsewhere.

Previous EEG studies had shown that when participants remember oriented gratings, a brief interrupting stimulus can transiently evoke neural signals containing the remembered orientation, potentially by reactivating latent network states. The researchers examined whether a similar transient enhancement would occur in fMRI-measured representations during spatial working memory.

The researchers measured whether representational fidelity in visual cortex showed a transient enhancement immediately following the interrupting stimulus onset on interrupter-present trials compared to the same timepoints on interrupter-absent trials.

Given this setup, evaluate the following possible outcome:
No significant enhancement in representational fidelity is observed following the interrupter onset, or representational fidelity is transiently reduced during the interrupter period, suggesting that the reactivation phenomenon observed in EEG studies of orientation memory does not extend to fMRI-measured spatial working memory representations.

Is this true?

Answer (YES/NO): YES